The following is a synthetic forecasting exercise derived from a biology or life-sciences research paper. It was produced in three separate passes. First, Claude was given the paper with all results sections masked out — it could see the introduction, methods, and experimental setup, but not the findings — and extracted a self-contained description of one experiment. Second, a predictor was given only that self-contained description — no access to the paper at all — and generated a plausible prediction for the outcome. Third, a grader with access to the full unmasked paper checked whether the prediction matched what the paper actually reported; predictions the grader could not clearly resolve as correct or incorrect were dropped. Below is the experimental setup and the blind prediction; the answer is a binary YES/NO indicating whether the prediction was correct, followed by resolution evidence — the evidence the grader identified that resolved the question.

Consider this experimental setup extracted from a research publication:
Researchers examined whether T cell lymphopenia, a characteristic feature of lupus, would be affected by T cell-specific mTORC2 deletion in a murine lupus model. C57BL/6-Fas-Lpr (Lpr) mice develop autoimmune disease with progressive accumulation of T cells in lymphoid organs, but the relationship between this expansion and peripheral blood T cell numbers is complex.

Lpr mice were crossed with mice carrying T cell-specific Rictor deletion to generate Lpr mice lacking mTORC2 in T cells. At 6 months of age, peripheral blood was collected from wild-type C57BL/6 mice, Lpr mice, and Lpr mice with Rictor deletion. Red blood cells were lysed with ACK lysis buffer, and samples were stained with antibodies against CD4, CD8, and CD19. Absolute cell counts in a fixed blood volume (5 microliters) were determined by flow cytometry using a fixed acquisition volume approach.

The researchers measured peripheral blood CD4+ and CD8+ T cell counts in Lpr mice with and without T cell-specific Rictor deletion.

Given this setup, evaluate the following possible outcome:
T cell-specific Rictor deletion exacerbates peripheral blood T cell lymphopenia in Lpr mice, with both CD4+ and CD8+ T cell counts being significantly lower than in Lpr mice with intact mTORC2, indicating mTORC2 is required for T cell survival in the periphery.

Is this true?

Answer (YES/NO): NO